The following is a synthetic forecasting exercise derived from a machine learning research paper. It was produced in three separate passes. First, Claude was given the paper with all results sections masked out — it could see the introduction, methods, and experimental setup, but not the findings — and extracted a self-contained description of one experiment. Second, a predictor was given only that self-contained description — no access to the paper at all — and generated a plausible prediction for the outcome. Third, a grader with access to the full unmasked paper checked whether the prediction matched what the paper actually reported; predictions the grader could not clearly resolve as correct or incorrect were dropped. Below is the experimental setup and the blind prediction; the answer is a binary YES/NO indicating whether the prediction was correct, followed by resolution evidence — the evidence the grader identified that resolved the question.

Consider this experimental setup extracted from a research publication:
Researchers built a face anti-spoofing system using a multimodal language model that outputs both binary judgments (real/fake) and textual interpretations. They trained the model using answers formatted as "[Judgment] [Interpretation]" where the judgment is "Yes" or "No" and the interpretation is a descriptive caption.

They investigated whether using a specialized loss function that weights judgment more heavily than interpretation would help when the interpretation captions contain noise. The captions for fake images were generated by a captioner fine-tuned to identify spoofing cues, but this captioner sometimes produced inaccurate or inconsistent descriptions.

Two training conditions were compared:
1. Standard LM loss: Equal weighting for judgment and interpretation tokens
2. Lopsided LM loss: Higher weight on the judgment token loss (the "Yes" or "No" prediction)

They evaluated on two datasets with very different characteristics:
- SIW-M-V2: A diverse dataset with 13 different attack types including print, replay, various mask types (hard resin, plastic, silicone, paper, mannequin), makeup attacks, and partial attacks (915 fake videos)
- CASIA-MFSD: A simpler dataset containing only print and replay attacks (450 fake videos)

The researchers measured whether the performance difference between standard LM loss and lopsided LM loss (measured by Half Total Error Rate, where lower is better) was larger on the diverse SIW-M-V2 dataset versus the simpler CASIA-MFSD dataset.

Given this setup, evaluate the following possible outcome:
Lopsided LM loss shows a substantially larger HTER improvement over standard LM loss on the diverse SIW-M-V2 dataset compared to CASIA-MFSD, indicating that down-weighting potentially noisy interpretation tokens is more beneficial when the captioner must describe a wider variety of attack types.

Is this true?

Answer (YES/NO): YES